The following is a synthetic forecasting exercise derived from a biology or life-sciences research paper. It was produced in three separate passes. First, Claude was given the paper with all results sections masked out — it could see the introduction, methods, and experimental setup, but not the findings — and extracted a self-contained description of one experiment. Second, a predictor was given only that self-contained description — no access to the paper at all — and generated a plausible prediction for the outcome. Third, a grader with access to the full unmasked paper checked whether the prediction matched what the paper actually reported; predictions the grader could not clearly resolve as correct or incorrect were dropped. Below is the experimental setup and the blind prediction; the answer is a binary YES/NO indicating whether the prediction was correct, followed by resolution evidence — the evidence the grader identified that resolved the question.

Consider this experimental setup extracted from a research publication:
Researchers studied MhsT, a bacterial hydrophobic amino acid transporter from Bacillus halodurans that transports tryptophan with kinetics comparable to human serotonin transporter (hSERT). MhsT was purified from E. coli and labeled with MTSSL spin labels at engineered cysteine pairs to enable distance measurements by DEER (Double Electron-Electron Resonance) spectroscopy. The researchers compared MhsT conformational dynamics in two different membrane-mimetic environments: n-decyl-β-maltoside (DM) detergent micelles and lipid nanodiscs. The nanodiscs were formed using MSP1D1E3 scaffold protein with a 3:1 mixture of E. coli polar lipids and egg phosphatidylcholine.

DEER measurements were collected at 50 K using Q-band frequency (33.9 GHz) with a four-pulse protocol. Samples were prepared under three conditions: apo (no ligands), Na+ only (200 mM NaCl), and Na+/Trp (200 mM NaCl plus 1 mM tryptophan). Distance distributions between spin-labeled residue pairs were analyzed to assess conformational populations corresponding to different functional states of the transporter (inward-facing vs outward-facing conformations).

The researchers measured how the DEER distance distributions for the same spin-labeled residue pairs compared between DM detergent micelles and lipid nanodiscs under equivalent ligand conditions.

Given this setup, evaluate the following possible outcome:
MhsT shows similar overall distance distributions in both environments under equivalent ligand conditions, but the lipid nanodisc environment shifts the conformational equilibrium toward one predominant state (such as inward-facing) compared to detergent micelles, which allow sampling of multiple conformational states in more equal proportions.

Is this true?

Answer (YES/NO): NO